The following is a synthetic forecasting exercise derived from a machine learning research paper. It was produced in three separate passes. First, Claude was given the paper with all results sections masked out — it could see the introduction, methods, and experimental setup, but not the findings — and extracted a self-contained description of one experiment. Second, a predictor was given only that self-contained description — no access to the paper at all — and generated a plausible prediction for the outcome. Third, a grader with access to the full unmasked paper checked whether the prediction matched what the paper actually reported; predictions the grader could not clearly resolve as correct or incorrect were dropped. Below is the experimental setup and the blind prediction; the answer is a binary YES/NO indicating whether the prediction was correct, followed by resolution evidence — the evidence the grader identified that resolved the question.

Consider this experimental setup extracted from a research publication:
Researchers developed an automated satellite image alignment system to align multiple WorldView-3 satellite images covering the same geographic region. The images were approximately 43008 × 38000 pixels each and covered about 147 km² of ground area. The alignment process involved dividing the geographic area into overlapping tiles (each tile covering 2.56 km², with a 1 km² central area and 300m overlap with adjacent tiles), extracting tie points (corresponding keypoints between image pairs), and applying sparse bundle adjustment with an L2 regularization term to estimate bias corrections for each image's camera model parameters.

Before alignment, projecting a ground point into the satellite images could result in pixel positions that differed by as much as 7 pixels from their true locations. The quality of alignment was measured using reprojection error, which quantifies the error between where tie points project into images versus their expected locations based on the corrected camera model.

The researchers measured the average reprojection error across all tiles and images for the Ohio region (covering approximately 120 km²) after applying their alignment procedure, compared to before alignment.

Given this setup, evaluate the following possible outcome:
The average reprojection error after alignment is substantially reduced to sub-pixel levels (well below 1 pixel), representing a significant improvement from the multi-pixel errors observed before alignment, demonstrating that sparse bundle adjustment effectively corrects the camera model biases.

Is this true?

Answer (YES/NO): YES